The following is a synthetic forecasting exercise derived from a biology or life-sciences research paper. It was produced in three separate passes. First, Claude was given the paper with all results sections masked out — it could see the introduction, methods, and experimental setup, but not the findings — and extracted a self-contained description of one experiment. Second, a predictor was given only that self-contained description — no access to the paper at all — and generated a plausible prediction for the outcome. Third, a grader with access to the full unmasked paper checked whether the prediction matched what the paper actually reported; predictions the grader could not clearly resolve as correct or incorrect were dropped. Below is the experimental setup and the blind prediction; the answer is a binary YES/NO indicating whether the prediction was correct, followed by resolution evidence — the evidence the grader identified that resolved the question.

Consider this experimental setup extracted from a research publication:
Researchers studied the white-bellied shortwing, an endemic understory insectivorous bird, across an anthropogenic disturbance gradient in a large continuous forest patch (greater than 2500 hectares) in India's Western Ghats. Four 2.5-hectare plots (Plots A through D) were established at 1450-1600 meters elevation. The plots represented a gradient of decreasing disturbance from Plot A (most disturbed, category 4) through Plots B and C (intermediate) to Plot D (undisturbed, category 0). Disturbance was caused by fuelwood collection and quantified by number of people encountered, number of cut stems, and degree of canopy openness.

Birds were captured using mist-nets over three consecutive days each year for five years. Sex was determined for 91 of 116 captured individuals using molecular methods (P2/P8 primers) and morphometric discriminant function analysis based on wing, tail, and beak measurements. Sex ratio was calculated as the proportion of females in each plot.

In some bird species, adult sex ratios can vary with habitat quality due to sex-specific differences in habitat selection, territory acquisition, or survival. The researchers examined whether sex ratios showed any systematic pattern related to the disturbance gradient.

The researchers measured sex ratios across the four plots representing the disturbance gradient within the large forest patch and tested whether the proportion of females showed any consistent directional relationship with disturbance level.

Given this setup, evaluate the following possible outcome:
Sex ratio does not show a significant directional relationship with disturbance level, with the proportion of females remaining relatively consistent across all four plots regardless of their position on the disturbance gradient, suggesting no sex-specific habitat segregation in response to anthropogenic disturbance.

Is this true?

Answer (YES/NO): NO